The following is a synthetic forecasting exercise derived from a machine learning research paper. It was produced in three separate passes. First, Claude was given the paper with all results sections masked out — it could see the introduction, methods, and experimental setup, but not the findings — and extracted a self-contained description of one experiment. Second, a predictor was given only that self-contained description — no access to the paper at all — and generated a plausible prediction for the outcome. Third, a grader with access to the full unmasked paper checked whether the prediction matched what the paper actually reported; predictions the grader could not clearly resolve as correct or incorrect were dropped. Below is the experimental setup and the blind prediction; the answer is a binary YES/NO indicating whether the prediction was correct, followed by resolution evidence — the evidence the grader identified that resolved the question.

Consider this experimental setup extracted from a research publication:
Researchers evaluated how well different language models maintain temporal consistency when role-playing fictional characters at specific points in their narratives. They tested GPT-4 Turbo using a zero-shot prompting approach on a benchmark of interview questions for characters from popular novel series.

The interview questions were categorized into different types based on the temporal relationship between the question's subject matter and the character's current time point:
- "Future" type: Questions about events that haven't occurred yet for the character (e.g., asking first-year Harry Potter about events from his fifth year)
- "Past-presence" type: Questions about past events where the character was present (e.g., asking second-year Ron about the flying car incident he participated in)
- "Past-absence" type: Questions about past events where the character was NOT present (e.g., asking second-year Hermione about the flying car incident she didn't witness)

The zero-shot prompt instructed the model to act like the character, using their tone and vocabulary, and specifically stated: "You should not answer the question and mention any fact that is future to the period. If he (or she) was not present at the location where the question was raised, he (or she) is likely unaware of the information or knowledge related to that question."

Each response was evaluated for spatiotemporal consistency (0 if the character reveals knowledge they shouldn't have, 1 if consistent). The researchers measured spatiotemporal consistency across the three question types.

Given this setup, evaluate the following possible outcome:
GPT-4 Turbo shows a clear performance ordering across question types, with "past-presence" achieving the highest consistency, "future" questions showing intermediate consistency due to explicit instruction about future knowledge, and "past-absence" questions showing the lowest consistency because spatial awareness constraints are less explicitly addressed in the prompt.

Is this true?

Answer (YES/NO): NO